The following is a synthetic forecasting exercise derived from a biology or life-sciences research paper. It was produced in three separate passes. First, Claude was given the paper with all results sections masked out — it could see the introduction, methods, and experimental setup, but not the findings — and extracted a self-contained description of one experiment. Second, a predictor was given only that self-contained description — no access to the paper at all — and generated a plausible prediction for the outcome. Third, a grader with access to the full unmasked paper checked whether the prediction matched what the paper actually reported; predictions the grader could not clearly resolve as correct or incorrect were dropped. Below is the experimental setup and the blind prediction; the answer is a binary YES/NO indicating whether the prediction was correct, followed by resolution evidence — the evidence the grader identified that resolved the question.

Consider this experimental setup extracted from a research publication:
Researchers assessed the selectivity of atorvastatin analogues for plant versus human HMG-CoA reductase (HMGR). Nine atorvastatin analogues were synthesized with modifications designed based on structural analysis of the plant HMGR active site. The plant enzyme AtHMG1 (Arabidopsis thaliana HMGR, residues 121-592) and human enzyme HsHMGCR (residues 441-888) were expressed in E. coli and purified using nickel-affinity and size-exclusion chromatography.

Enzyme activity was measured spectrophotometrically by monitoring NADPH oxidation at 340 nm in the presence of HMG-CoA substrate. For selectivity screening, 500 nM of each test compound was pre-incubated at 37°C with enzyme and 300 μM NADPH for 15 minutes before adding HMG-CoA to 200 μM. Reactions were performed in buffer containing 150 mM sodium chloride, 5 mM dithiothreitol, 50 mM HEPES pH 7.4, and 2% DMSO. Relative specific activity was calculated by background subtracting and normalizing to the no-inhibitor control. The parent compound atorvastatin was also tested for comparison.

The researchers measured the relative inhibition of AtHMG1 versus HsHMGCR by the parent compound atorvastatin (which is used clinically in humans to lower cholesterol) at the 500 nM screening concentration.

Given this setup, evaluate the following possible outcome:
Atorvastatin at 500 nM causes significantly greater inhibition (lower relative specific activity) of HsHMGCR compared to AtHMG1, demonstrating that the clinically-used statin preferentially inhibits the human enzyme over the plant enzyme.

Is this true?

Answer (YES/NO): YES